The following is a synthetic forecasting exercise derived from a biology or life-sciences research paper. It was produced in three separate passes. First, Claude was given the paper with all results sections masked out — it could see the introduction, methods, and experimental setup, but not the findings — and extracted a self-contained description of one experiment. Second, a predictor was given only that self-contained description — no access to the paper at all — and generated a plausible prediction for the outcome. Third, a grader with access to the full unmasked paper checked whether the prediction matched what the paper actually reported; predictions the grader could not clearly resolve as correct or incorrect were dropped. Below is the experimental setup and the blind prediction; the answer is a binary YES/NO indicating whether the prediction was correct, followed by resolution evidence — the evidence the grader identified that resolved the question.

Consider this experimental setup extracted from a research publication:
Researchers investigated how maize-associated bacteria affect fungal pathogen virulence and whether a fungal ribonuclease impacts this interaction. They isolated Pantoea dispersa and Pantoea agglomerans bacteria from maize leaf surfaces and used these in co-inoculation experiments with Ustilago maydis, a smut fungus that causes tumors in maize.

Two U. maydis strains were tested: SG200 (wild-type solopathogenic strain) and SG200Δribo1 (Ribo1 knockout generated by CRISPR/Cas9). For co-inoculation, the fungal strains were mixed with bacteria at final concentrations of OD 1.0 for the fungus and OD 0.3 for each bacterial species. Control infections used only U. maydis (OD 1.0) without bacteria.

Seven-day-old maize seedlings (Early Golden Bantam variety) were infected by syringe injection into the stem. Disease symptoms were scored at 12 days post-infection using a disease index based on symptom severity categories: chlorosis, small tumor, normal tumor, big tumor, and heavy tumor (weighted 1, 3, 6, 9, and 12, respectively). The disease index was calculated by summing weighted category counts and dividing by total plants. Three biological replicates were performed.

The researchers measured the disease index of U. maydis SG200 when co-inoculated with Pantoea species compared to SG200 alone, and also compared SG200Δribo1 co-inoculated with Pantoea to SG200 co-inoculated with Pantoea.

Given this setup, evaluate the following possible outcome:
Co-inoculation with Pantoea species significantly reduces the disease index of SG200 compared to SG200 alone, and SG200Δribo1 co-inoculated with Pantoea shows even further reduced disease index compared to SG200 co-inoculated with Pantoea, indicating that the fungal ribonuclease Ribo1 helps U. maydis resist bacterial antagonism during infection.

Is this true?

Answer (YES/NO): YES